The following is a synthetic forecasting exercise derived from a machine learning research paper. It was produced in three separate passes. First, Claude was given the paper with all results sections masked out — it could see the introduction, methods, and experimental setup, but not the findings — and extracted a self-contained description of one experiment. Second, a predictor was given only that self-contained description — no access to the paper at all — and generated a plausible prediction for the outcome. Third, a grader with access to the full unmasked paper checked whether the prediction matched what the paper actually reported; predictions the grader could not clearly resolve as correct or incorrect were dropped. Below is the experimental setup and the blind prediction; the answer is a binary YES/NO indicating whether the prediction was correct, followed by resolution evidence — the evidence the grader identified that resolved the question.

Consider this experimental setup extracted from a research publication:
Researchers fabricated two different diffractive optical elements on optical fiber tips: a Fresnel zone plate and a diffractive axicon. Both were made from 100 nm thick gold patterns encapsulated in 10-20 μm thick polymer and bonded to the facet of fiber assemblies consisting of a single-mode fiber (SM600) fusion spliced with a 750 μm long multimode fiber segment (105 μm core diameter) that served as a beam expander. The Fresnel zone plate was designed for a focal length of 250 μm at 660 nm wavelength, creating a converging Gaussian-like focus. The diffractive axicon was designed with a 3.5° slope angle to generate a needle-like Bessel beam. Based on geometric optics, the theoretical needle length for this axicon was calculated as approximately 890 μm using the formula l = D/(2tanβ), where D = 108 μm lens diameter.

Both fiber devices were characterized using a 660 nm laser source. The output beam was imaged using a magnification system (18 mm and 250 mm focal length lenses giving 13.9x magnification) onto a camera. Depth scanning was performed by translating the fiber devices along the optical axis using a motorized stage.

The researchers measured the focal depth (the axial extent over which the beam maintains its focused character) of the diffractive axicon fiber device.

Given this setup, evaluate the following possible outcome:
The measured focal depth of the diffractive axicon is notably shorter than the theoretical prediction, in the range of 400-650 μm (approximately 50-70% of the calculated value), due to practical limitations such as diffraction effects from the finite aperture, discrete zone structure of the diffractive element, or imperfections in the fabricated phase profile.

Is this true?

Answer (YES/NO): NO